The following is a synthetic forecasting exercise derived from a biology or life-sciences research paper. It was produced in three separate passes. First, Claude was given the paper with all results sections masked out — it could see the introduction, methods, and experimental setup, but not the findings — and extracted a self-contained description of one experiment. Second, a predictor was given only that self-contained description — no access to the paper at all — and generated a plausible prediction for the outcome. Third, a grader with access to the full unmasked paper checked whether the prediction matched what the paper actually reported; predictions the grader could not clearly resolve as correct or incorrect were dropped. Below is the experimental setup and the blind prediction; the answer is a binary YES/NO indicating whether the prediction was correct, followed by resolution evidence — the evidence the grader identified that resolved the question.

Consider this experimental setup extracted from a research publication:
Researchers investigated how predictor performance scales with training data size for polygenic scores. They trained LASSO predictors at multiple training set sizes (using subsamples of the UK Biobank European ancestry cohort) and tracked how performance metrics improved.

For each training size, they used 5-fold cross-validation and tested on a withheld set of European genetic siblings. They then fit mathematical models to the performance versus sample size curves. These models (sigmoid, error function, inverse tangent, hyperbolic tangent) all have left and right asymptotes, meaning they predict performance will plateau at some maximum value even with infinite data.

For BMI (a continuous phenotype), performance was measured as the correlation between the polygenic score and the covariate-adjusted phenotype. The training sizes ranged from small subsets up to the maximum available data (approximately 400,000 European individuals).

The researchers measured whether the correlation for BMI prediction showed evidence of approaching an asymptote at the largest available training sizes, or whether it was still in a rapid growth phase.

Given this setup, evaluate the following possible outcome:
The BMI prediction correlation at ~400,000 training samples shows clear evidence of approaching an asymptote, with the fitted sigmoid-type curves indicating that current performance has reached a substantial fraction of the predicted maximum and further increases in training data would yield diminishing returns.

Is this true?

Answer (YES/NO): YES